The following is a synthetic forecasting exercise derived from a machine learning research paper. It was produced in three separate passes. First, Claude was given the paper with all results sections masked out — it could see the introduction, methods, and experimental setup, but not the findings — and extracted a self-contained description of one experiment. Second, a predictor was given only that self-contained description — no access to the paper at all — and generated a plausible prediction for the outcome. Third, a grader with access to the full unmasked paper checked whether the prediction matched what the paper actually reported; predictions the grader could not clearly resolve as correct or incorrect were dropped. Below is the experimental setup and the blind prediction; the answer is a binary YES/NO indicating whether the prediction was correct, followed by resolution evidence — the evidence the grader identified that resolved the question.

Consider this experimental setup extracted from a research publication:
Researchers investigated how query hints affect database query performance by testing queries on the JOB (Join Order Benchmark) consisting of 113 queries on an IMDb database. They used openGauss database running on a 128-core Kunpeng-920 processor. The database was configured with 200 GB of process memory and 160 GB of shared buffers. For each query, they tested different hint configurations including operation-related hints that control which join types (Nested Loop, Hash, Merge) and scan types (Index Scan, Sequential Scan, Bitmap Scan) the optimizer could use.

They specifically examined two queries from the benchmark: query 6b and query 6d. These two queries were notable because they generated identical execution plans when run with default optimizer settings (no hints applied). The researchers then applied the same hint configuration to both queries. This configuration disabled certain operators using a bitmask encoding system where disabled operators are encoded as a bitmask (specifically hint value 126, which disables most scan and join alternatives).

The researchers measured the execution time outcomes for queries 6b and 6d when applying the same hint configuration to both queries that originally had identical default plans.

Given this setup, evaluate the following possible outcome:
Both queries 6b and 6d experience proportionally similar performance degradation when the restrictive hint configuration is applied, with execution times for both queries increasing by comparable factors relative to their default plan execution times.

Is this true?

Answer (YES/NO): NO